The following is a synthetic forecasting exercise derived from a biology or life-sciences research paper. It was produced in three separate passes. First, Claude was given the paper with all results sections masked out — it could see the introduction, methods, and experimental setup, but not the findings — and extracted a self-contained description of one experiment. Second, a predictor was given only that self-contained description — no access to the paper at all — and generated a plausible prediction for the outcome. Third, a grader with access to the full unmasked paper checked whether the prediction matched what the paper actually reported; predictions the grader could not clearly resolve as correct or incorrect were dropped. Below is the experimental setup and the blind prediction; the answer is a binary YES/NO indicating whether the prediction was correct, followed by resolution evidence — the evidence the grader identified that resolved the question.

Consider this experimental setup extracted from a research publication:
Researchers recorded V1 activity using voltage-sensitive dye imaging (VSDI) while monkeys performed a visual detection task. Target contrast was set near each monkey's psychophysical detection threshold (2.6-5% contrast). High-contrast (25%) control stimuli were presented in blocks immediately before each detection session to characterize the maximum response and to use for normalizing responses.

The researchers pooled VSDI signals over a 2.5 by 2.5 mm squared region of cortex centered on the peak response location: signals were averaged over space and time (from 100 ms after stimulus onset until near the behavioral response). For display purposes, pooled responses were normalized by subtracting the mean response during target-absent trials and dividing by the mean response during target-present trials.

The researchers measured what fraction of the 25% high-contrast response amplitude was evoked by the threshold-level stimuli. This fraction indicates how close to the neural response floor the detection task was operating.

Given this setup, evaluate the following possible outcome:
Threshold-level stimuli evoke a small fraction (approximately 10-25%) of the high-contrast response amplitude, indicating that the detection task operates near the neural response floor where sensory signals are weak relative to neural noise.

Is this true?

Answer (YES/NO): NO